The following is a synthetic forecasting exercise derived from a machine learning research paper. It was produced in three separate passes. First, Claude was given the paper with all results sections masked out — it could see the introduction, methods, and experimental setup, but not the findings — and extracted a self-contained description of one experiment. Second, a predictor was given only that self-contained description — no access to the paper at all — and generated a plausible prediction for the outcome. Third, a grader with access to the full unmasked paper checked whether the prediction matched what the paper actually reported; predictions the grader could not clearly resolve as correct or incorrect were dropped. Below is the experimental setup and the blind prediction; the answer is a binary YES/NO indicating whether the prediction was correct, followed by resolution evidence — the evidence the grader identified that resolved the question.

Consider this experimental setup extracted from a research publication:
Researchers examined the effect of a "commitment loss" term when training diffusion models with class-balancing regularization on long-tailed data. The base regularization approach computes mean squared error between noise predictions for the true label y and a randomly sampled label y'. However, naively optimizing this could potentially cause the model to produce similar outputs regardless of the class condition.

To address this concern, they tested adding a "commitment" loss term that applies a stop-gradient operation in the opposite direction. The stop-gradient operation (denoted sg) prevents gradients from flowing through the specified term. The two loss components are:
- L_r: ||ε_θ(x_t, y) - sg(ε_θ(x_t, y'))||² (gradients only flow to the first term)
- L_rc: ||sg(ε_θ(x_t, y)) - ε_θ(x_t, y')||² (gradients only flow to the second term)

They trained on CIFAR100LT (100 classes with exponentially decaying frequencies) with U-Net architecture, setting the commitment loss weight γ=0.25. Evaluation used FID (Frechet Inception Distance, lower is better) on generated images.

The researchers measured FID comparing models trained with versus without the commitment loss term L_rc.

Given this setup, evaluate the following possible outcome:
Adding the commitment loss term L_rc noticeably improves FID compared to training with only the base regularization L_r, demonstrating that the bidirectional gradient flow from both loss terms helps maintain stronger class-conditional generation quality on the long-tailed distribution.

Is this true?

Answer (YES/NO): YES